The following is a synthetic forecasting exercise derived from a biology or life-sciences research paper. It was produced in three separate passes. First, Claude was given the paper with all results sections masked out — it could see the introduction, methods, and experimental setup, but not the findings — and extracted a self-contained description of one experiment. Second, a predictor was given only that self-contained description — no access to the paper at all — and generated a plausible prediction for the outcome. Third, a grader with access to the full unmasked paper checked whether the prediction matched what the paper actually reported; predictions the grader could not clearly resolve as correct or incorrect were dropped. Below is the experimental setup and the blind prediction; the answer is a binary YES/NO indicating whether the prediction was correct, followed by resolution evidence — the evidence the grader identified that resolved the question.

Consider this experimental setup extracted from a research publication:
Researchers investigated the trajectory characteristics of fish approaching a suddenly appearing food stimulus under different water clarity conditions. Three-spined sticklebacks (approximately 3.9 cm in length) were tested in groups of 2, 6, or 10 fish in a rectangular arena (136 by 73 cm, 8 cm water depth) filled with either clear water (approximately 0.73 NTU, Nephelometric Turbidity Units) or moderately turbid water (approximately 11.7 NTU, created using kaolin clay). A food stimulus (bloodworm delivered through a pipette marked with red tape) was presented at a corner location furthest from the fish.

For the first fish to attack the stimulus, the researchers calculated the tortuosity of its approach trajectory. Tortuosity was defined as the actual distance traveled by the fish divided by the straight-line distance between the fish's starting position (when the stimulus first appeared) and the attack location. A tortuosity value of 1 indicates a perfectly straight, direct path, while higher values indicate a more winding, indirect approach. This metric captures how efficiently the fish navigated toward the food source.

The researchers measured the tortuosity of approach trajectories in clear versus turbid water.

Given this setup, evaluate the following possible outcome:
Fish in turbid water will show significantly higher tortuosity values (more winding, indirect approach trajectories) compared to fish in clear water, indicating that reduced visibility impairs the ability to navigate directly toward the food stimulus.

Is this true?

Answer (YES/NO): YES